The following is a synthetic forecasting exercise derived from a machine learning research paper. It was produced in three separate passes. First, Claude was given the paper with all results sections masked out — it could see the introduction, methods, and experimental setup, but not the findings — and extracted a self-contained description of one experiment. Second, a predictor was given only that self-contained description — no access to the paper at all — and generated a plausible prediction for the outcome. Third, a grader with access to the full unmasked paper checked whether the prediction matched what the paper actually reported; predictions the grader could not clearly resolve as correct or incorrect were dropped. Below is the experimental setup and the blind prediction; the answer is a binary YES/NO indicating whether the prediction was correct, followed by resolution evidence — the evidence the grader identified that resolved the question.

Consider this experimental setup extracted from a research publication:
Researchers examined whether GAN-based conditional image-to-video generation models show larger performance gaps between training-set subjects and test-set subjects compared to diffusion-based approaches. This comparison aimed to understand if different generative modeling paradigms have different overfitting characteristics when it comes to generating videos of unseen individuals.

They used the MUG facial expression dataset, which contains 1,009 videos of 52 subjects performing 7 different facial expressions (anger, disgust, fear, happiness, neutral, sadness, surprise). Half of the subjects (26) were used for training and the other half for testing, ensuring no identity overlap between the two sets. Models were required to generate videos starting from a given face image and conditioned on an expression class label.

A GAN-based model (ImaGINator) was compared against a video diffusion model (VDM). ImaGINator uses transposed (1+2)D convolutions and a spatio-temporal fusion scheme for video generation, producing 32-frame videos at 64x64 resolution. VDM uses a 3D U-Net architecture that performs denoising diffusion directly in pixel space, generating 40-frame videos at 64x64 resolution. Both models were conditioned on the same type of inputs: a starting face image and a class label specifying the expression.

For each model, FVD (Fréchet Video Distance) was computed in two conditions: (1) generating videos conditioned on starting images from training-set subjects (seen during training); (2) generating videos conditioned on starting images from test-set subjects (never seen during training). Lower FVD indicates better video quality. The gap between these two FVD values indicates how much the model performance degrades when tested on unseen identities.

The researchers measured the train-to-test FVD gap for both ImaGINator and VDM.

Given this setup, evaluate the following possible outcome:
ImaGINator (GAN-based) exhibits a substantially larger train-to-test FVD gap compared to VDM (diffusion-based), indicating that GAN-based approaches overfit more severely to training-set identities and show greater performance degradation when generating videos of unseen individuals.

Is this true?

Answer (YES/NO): YES